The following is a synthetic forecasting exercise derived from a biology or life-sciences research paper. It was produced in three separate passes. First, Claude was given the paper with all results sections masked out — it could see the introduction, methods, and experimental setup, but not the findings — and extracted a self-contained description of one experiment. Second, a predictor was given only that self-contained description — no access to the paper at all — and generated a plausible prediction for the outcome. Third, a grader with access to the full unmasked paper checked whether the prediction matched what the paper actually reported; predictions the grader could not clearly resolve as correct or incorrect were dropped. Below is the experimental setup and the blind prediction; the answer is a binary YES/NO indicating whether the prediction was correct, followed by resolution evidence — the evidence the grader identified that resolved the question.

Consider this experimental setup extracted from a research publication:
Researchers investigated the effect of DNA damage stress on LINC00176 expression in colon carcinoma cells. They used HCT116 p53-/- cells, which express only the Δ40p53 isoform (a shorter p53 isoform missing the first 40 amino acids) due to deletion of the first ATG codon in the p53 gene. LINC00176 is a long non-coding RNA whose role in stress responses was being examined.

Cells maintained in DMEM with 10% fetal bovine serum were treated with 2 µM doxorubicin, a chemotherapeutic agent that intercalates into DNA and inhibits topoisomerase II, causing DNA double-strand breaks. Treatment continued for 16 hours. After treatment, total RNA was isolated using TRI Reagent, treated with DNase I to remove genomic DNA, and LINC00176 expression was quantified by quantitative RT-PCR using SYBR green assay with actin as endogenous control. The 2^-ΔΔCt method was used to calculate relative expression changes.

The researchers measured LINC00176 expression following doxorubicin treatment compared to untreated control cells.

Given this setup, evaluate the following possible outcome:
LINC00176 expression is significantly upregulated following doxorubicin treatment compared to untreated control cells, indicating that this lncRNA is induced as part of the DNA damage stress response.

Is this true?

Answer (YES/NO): YES